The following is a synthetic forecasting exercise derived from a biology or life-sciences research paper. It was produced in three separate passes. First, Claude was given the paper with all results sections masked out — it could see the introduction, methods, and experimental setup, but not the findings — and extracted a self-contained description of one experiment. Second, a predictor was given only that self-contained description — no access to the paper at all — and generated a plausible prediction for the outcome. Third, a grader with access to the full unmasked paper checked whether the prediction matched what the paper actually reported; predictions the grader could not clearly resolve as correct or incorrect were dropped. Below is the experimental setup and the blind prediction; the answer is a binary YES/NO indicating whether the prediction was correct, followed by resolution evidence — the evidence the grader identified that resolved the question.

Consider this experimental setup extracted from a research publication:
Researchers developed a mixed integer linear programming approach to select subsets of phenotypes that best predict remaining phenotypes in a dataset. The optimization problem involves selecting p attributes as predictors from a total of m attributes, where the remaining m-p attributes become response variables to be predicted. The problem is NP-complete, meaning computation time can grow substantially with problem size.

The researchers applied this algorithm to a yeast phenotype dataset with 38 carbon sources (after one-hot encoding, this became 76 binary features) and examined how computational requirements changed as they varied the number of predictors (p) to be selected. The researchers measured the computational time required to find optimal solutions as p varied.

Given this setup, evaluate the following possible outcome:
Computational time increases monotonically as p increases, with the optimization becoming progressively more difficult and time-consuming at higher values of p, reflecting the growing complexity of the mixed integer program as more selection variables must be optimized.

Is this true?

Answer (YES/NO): NO